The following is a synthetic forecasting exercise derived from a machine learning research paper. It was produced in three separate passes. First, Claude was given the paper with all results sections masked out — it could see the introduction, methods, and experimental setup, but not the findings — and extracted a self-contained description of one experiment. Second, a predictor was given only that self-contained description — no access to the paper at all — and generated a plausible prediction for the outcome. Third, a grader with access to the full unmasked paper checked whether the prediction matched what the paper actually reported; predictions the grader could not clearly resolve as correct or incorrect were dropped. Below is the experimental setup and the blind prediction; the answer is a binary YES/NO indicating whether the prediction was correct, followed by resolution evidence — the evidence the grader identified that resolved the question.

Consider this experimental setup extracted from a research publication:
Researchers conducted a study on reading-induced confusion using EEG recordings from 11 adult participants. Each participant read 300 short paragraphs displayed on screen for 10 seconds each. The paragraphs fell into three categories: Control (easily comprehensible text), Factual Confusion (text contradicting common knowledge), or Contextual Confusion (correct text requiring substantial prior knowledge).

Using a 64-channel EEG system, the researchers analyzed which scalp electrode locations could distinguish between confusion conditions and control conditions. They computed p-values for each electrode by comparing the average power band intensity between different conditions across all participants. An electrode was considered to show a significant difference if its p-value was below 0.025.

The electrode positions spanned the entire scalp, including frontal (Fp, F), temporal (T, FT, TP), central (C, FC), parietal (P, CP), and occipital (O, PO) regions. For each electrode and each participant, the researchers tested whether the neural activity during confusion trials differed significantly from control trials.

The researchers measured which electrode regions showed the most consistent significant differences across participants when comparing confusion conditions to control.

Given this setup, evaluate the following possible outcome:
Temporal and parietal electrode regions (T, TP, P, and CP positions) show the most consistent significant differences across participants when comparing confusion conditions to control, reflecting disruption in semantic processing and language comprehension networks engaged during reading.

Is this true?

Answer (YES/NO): NO